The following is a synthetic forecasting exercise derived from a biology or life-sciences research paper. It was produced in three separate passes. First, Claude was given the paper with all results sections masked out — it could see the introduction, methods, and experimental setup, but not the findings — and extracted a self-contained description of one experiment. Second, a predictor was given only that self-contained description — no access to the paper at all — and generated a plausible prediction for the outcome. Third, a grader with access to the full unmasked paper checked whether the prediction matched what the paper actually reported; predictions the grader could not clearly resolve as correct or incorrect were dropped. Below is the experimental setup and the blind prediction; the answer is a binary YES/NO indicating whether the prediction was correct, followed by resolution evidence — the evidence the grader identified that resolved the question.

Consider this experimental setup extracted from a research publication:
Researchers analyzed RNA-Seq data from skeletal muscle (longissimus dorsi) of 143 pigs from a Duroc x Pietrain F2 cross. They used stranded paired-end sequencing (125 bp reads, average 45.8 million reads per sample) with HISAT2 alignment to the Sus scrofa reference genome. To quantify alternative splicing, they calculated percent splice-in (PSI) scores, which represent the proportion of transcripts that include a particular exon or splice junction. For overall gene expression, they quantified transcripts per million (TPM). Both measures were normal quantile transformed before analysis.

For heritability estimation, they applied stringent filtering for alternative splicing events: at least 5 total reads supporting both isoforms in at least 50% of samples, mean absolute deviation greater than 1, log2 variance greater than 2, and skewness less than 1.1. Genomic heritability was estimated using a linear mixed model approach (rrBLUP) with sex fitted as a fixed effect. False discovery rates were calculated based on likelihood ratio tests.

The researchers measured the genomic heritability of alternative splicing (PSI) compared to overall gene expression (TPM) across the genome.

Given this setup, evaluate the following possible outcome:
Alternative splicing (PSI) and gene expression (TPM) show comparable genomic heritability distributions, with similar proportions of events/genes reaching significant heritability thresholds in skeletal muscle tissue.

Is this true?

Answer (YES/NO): NO